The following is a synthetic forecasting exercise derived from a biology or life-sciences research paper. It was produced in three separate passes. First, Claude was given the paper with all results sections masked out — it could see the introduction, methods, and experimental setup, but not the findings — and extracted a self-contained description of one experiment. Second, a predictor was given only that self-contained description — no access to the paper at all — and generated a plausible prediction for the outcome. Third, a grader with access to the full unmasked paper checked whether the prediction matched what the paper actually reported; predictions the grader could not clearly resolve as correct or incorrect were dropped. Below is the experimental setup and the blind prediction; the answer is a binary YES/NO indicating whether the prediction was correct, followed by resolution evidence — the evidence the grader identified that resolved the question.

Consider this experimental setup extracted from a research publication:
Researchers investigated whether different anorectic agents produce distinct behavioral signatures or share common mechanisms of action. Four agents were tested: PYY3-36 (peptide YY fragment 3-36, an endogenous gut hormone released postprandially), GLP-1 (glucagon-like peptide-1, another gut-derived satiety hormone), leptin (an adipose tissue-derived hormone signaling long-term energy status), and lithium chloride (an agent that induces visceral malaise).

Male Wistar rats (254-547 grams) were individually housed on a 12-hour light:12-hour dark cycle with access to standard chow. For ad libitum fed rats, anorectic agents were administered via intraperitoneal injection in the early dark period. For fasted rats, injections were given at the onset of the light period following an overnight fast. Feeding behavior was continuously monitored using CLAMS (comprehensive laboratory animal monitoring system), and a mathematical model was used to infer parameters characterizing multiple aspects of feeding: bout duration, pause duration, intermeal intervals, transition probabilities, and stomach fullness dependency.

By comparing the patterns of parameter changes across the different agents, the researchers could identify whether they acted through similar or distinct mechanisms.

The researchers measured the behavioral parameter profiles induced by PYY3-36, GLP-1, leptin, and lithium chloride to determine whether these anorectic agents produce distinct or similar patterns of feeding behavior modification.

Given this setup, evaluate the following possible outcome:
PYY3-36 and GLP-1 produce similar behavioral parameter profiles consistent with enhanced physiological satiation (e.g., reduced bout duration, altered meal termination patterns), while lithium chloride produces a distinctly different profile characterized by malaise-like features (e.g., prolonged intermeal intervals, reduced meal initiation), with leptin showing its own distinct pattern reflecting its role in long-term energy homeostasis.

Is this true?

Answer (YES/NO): NO